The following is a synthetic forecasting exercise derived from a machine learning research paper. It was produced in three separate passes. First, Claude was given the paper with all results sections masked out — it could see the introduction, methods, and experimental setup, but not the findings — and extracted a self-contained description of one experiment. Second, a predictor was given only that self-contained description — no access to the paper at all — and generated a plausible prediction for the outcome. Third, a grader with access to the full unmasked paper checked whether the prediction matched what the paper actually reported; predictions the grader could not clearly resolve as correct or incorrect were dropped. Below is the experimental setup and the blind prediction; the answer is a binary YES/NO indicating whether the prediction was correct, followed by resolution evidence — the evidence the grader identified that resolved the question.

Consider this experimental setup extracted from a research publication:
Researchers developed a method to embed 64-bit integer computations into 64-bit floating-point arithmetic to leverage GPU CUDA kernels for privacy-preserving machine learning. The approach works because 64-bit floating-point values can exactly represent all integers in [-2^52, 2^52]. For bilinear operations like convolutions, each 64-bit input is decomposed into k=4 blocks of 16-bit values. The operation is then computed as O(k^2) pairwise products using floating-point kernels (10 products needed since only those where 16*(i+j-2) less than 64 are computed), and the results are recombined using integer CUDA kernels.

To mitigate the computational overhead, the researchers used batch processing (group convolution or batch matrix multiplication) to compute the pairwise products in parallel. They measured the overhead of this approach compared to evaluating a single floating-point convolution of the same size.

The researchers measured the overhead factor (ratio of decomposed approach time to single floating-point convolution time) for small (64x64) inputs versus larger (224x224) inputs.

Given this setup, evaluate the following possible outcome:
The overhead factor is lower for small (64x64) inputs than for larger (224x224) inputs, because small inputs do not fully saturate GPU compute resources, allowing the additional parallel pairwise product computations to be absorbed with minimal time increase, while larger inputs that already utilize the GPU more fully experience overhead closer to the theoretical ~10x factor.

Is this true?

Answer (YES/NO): YES